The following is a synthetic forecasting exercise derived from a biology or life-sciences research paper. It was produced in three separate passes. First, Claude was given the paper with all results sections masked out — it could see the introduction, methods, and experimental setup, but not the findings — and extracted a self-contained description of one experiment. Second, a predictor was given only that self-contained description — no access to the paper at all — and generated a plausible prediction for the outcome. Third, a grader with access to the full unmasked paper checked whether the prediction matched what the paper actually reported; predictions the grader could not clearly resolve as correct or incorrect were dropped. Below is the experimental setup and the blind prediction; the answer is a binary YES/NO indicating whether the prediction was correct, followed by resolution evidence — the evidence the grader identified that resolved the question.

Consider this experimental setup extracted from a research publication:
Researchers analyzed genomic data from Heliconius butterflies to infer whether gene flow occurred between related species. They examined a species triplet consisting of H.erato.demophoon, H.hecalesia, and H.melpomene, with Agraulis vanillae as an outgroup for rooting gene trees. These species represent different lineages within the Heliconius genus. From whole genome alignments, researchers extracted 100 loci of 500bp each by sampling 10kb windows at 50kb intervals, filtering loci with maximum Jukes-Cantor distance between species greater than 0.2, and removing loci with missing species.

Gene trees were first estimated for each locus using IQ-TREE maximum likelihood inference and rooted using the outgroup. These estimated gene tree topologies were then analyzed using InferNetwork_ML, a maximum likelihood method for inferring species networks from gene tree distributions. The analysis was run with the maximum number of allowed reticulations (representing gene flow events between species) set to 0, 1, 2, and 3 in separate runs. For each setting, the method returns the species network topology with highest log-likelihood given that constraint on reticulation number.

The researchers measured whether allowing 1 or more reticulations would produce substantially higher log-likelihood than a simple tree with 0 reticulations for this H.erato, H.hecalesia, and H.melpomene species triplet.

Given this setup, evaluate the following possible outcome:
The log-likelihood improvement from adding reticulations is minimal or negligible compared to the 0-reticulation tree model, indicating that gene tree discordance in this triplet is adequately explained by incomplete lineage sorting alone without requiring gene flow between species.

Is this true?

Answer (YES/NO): YES